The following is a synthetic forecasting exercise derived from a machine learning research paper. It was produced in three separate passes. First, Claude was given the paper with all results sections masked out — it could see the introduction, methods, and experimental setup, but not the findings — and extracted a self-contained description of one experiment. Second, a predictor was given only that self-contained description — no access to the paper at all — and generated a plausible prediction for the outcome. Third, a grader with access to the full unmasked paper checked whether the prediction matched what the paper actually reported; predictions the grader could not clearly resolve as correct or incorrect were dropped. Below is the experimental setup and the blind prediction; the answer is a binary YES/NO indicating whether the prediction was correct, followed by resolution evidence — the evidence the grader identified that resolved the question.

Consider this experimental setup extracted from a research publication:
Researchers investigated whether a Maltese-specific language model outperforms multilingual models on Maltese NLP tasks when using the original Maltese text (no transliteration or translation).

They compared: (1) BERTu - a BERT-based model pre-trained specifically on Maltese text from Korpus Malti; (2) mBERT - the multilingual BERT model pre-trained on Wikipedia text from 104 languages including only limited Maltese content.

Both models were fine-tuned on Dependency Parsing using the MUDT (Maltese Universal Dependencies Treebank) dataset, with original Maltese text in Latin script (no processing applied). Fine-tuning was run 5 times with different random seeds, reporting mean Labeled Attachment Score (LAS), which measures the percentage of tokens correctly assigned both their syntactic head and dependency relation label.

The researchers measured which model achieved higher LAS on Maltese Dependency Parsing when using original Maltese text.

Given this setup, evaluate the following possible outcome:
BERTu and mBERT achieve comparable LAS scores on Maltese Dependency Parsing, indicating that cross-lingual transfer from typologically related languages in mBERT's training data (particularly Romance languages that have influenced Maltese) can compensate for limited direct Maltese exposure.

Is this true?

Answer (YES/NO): NO